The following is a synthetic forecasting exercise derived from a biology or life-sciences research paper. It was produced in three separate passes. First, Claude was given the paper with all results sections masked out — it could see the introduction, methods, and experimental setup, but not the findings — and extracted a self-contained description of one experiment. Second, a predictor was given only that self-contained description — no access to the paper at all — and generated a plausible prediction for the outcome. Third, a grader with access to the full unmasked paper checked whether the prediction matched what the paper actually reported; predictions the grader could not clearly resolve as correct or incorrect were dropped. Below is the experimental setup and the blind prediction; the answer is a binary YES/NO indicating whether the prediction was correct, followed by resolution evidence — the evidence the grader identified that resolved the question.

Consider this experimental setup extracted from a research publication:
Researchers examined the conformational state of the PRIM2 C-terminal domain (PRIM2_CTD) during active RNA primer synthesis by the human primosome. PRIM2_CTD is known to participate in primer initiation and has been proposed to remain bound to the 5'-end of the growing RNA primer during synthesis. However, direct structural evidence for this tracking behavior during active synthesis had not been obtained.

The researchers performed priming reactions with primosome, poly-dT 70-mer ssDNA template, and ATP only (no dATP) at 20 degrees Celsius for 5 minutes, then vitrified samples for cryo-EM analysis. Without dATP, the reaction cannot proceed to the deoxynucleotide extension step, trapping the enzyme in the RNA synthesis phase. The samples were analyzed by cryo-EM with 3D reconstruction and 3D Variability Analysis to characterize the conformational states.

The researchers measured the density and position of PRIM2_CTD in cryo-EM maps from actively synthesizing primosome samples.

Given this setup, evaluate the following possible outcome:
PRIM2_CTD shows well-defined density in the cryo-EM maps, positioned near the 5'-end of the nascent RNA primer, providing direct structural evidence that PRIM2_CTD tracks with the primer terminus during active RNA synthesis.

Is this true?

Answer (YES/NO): NO